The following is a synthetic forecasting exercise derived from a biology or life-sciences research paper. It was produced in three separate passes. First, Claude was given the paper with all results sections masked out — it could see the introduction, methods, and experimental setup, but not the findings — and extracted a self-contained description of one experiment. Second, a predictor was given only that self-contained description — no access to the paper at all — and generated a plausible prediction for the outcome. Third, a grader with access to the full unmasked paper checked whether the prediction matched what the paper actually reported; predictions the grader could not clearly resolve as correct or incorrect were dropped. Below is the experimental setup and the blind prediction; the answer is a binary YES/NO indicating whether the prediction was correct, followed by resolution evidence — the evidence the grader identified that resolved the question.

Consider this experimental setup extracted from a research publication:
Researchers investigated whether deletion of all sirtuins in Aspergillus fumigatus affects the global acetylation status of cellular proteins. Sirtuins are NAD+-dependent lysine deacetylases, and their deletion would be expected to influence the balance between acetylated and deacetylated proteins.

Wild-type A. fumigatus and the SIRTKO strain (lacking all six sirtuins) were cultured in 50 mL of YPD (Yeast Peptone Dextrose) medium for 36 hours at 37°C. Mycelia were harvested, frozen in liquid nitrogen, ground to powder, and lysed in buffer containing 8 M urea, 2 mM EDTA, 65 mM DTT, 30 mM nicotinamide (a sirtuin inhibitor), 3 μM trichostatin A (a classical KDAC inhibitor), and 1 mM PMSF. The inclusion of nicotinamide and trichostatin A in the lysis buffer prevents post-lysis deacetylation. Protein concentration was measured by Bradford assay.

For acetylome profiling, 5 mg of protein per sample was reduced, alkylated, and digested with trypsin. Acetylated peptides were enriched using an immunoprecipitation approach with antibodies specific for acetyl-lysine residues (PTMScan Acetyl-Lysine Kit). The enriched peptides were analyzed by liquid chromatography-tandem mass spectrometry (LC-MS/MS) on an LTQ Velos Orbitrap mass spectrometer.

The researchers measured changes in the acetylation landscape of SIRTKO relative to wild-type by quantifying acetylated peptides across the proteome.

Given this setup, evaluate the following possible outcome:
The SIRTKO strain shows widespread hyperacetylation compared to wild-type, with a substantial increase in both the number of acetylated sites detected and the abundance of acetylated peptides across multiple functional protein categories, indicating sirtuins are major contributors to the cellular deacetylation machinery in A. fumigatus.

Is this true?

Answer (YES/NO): YES